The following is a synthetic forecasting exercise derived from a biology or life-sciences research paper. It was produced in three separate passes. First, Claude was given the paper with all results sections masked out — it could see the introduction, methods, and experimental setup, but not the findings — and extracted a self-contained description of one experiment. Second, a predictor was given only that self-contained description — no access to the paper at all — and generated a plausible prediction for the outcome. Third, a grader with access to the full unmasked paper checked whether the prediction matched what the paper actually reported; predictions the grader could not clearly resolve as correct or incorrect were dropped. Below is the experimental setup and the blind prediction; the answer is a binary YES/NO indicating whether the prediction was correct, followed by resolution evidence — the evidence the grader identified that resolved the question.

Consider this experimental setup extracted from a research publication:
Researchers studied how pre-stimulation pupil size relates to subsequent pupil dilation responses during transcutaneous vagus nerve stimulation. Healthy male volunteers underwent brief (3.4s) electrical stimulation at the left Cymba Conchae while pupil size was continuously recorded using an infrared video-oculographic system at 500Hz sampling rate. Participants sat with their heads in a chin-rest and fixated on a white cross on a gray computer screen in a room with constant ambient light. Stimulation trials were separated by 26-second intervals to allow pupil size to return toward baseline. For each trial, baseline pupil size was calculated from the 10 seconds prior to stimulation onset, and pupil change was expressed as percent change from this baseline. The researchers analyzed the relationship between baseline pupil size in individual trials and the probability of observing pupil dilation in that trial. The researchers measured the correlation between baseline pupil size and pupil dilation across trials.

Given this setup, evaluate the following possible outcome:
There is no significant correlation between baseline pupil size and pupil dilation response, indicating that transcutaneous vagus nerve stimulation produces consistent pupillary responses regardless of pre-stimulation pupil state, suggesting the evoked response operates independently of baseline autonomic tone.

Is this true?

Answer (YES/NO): NO